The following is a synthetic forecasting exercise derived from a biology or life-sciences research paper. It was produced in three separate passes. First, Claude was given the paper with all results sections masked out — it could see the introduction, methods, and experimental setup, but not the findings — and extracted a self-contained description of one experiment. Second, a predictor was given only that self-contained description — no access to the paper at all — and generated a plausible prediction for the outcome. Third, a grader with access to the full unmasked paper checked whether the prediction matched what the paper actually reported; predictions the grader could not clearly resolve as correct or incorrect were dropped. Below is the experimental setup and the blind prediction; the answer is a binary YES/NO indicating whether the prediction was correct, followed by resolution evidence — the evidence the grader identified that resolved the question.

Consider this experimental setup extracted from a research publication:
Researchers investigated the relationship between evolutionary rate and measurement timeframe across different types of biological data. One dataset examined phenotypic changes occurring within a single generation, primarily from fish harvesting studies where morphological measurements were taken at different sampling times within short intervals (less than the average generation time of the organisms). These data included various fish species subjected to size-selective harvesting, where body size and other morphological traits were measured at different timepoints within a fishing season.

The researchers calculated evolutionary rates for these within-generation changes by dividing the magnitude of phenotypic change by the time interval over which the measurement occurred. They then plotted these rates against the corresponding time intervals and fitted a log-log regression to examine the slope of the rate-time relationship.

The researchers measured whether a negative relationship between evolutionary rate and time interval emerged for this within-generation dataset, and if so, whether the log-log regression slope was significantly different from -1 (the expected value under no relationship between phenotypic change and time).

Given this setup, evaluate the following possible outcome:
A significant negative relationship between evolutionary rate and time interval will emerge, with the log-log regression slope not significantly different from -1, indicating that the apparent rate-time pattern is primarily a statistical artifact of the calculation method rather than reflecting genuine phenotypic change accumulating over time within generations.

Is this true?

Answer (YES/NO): YES